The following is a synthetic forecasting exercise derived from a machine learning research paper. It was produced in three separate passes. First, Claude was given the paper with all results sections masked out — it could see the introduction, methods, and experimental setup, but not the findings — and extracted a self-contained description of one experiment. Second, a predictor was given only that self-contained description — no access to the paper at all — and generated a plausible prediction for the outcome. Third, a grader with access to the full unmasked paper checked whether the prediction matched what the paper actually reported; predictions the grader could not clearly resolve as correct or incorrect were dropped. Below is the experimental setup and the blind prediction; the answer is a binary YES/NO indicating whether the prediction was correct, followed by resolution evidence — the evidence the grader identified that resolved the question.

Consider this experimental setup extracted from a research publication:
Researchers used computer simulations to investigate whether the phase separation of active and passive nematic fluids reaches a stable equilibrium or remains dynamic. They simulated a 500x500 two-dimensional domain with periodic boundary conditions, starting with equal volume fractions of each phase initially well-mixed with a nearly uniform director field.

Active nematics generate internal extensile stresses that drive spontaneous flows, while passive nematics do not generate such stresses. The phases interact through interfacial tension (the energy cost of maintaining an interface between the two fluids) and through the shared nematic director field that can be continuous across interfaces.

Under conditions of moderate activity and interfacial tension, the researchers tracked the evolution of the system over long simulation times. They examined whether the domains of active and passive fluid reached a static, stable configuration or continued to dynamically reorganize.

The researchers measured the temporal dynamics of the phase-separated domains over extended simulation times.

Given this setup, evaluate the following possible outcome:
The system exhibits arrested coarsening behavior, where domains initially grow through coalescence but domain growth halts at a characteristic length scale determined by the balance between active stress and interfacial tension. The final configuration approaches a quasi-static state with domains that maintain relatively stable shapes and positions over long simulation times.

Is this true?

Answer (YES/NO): NO